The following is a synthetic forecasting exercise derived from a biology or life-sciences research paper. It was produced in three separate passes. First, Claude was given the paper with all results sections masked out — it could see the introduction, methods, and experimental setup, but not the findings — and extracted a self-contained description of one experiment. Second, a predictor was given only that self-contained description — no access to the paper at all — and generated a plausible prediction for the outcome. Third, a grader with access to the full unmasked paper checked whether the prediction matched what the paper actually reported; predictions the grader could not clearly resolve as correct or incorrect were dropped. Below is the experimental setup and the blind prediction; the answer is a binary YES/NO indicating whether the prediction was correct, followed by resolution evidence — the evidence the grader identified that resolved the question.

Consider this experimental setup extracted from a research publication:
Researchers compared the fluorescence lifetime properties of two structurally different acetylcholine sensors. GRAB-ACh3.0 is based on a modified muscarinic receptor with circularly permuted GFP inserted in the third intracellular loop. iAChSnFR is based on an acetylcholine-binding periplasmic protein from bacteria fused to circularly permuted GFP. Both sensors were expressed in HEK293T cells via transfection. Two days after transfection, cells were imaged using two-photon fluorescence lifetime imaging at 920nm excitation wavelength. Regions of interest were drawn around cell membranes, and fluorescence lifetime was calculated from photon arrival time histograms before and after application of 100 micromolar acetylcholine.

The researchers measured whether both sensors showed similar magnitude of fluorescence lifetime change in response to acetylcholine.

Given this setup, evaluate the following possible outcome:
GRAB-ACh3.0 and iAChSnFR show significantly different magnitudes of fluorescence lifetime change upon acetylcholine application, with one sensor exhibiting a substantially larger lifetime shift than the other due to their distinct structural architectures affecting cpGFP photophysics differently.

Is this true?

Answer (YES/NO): YES